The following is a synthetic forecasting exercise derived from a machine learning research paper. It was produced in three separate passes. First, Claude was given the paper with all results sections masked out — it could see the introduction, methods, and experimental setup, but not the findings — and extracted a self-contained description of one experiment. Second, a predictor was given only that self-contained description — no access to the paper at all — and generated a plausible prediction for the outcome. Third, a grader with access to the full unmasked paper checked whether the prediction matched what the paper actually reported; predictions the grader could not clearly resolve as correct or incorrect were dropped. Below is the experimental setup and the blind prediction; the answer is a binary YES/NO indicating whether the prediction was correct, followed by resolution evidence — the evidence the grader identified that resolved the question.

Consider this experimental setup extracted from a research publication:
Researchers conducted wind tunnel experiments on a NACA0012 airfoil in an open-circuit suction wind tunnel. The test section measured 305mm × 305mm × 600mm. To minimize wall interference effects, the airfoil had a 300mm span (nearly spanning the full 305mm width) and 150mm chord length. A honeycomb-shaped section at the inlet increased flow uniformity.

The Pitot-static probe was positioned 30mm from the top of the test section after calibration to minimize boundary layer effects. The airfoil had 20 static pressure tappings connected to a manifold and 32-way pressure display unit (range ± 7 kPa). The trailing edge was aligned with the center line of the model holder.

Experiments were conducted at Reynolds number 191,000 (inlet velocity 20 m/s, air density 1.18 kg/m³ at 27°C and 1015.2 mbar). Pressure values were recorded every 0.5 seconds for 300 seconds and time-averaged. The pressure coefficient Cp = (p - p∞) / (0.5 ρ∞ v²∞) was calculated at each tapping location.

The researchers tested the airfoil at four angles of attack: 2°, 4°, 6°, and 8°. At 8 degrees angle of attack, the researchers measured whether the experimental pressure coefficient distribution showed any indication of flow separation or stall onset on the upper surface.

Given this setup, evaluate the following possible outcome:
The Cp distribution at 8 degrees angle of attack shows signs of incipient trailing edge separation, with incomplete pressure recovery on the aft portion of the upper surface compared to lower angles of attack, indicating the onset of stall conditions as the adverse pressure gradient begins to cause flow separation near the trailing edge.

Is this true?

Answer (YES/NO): NO